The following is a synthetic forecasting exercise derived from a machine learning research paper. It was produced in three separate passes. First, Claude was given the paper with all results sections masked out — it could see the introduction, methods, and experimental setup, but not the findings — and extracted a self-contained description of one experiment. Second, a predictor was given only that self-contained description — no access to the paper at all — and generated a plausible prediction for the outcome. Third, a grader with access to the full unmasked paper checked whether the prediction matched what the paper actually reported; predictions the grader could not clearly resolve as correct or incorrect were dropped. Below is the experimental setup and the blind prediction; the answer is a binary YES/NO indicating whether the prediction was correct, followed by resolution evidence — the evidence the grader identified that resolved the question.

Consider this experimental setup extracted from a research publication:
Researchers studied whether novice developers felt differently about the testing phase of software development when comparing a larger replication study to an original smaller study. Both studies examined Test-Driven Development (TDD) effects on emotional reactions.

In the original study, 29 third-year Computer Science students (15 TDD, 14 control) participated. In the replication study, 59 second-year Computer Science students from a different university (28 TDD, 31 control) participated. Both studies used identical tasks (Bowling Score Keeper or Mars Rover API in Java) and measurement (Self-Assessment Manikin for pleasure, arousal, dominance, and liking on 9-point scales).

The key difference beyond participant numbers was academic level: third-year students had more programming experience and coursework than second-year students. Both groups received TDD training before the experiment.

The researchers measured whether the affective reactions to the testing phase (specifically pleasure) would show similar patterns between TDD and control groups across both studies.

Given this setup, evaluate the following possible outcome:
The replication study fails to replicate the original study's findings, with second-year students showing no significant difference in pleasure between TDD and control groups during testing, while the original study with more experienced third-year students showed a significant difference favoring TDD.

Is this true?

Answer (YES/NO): NO